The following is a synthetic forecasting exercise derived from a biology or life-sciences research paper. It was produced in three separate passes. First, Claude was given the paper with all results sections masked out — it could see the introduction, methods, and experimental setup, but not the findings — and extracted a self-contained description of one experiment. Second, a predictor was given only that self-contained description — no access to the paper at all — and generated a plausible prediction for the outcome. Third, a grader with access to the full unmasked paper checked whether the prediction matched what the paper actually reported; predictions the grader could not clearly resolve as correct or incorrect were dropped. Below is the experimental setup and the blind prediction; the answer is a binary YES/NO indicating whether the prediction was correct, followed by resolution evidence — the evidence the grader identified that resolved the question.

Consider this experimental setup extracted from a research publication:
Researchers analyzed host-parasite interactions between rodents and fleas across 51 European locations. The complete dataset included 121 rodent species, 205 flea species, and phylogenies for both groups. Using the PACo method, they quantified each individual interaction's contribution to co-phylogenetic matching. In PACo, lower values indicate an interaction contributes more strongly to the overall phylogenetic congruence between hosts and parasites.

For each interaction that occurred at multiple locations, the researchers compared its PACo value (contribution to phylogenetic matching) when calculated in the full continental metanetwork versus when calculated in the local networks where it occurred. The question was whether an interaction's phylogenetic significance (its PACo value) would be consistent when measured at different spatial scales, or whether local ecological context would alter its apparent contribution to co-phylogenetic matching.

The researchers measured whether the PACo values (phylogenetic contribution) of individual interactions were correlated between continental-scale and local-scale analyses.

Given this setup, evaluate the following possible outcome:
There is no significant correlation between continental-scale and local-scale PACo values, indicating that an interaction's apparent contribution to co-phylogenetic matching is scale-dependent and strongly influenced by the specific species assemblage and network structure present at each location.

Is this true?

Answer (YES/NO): NO